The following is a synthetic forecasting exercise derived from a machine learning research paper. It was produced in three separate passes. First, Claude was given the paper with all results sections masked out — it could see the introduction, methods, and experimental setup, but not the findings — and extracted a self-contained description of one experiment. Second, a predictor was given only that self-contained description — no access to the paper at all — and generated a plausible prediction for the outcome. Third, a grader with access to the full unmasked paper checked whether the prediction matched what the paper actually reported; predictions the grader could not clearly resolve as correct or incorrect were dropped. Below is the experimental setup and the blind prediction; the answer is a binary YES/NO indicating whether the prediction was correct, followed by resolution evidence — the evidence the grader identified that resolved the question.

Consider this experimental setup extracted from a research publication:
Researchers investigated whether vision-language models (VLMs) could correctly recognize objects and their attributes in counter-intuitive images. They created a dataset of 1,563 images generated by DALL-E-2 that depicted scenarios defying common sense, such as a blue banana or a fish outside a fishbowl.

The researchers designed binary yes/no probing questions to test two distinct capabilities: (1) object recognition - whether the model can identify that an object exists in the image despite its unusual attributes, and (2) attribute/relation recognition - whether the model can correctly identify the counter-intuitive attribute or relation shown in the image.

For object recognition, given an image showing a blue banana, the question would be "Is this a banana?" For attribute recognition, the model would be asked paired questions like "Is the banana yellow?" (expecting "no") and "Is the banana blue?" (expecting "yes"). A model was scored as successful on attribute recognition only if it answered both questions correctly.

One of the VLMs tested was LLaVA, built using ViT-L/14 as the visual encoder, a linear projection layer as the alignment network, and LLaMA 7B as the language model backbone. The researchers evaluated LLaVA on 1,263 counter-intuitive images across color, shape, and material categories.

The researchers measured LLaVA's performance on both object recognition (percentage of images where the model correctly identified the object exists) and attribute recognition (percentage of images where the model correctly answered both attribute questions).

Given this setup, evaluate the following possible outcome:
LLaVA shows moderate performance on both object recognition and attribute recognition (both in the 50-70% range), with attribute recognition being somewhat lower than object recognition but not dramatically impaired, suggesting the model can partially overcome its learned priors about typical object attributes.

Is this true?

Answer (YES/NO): NO